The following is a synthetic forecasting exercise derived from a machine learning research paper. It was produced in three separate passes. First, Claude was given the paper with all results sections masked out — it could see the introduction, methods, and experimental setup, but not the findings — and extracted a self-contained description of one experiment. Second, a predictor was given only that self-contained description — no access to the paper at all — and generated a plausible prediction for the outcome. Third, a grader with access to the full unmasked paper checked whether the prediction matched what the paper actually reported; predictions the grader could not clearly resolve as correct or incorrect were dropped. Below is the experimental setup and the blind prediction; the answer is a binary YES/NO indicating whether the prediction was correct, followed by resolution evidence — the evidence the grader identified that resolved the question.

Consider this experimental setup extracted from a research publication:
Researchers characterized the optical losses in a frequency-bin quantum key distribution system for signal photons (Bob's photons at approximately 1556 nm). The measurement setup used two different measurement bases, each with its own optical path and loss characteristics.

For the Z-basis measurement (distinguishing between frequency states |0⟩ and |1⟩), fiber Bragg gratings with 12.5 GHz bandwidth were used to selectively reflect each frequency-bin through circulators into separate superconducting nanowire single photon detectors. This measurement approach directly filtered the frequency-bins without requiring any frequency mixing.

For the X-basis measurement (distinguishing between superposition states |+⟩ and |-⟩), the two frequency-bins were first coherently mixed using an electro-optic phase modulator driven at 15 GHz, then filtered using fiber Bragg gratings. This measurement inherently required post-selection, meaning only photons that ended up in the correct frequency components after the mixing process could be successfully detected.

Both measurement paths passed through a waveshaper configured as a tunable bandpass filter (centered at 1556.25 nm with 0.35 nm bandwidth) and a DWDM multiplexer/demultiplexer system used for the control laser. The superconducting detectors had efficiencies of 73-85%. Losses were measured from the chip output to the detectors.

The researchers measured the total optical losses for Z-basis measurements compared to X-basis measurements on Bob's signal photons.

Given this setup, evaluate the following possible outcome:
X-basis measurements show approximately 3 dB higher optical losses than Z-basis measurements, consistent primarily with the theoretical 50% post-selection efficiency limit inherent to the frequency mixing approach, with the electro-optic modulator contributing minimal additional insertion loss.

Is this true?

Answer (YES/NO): NO